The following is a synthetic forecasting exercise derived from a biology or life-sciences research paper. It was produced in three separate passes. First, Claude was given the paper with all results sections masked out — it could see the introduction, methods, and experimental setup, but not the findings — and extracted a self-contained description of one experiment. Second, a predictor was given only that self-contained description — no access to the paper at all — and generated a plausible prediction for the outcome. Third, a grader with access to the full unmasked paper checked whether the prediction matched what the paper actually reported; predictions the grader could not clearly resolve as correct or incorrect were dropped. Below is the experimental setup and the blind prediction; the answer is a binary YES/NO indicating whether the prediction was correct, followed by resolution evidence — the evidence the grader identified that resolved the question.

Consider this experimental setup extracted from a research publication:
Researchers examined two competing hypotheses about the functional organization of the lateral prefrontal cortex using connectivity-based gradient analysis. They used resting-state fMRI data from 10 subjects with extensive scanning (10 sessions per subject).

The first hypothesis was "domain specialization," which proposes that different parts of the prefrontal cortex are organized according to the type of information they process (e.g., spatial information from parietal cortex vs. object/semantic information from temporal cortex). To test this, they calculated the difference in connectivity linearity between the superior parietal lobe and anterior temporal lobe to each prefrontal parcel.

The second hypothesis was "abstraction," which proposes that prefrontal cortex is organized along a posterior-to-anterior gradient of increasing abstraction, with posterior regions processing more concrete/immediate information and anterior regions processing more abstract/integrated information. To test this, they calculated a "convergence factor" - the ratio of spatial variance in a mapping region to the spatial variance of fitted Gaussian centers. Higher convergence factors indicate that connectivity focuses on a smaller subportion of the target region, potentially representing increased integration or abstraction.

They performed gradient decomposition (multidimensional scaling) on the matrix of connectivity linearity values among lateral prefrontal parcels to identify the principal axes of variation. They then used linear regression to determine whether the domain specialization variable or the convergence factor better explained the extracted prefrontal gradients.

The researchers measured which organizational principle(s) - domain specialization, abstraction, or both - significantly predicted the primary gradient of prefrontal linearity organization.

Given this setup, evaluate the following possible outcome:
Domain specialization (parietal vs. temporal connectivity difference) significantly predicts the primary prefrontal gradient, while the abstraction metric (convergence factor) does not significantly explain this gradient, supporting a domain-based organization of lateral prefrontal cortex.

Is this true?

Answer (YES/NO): NO